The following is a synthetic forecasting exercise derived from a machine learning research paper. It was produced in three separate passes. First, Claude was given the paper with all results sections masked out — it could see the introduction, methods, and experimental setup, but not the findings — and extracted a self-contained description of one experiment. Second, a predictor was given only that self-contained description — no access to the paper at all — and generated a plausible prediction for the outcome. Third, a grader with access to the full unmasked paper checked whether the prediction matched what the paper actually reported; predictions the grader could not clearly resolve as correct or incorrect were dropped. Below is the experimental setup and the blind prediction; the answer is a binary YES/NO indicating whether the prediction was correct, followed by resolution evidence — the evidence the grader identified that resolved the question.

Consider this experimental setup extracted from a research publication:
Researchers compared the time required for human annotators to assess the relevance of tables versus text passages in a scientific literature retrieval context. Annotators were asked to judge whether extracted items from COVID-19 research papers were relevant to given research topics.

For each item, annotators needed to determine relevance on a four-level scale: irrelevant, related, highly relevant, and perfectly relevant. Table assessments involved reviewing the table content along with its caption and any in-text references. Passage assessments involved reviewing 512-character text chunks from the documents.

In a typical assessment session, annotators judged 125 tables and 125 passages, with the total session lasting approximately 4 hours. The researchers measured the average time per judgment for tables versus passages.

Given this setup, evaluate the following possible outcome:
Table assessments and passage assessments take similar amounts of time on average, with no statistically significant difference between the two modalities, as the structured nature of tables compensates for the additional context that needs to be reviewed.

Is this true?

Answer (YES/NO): NO